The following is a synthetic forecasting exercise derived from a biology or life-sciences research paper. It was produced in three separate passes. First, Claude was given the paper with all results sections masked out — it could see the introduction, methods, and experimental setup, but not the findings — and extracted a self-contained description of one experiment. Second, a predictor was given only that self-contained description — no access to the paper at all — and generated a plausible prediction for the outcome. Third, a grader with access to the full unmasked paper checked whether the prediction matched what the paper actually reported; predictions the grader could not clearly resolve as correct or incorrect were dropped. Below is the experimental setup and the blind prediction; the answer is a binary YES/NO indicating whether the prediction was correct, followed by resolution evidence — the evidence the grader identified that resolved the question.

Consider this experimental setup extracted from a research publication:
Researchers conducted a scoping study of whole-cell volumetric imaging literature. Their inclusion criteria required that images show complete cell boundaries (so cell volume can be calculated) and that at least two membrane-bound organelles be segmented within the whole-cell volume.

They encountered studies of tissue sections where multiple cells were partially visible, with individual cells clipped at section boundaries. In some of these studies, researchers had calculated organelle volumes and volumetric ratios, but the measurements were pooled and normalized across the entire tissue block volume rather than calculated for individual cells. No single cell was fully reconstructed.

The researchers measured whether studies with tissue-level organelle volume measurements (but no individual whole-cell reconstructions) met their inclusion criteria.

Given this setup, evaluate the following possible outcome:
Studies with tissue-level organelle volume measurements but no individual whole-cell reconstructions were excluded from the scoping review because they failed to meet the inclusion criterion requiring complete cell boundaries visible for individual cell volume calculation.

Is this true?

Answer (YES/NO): NO